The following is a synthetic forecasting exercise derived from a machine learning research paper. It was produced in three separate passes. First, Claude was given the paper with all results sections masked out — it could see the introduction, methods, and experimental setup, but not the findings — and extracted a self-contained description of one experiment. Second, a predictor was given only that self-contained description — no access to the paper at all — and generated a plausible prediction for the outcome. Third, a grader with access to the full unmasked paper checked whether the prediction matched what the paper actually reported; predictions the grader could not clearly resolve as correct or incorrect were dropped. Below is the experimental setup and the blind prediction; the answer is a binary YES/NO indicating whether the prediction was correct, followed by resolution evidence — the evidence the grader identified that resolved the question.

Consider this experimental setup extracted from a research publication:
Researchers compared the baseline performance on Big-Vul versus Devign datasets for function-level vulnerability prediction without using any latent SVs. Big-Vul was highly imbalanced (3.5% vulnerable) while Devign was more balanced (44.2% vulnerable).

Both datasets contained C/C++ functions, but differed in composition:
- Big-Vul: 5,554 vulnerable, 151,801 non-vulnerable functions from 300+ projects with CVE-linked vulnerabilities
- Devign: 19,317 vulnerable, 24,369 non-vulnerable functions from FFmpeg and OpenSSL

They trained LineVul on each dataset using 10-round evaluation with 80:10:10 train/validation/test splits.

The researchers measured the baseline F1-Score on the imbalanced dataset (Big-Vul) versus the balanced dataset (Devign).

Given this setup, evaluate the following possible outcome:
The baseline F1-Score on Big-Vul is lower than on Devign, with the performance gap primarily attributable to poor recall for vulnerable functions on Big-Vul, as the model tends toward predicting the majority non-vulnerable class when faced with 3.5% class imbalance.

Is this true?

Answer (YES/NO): YES